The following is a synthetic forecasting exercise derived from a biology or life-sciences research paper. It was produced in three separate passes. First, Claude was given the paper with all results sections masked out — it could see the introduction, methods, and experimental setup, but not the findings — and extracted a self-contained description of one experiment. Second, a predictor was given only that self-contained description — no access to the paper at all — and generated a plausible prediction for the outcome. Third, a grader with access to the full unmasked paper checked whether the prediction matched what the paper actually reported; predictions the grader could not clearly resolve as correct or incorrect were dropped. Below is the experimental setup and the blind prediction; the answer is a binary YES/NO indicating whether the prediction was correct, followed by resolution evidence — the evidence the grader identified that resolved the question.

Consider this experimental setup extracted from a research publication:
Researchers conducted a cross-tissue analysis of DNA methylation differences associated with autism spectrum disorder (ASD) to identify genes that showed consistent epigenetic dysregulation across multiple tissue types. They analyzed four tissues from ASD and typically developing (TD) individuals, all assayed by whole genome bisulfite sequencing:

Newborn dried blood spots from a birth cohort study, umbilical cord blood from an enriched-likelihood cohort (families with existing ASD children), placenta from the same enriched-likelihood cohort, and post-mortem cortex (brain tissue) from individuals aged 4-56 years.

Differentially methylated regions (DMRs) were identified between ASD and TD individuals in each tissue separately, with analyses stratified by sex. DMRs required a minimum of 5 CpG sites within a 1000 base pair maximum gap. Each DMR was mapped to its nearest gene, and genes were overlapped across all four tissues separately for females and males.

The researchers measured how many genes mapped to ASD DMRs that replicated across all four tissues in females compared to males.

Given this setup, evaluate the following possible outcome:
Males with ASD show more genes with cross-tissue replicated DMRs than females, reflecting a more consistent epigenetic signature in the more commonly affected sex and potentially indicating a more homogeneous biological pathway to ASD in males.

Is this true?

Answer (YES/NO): NO